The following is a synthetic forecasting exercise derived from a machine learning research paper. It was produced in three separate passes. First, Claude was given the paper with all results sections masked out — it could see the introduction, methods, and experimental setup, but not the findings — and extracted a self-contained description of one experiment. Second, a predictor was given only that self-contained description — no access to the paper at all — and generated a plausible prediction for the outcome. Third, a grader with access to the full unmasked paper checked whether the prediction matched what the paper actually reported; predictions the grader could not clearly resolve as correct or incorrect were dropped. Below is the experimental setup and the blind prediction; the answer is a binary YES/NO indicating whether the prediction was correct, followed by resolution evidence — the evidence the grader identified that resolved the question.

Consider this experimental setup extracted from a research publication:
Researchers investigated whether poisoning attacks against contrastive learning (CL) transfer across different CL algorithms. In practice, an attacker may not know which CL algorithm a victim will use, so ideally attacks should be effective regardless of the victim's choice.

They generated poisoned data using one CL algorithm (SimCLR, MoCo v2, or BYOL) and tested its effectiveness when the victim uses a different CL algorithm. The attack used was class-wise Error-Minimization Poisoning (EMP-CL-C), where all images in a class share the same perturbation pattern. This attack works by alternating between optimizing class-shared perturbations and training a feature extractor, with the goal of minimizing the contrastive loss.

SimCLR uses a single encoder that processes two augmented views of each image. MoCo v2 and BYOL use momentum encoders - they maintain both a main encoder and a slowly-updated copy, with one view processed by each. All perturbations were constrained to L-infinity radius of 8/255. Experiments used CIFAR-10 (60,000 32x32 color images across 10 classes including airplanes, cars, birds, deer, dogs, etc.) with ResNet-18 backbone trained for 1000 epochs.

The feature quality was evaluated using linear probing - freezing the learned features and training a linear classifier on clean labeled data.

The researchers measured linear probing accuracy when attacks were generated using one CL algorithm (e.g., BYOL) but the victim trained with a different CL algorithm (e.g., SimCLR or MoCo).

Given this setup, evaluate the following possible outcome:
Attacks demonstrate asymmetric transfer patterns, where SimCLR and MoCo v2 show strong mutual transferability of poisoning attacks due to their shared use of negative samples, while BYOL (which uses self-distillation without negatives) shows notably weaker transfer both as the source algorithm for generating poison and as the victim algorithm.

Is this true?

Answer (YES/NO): NO